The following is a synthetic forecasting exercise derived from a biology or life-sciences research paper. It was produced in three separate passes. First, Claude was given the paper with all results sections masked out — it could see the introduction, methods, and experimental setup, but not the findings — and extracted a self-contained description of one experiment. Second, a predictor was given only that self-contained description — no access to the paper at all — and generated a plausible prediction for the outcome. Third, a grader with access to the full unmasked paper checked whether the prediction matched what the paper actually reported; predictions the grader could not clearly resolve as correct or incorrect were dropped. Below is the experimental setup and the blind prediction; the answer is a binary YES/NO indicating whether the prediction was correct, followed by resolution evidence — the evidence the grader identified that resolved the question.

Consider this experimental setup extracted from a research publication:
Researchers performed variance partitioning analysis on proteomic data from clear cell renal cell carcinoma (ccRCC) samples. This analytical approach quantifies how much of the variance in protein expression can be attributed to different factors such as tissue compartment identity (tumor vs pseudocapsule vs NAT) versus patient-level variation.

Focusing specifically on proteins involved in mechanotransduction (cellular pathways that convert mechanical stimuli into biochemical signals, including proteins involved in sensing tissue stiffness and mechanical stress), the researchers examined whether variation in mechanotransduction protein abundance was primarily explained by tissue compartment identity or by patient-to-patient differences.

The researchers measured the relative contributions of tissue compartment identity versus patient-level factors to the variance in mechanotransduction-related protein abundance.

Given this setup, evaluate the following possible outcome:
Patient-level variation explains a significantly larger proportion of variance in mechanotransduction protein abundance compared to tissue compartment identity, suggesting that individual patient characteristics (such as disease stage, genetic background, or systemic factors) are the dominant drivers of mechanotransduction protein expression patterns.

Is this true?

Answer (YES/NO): YES